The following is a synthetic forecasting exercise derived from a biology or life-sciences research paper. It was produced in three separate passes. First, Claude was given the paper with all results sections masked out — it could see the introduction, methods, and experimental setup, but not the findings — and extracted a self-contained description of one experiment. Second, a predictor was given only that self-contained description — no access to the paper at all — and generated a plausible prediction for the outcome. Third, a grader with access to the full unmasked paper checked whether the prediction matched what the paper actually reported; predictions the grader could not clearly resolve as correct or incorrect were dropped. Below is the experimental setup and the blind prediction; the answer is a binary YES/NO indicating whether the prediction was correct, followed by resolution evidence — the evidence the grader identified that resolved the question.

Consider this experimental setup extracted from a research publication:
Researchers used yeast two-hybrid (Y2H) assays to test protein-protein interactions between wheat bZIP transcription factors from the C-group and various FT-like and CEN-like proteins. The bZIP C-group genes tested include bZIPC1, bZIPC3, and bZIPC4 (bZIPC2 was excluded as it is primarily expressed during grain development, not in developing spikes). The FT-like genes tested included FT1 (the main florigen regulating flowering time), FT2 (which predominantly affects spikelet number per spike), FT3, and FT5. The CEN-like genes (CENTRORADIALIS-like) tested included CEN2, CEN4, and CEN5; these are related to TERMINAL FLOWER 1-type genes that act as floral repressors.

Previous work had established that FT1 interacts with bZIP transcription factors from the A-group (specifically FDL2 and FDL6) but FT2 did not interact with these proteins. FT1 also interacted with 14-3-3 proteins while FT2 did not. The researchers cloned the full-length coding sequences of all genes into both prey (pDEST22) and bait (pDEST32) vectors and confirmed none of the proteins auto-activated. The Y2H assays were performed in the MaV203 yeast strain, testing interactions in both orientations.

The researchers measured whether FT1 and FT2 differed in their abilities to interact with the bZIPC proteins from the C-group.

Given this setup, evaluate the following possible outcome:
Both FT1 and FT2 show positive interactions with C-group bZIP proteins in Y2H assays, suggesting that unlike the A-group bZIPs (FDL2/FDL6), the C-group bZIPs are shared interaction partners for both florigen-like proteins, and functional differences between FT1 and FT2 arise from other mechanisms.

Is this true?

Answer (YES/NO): NO